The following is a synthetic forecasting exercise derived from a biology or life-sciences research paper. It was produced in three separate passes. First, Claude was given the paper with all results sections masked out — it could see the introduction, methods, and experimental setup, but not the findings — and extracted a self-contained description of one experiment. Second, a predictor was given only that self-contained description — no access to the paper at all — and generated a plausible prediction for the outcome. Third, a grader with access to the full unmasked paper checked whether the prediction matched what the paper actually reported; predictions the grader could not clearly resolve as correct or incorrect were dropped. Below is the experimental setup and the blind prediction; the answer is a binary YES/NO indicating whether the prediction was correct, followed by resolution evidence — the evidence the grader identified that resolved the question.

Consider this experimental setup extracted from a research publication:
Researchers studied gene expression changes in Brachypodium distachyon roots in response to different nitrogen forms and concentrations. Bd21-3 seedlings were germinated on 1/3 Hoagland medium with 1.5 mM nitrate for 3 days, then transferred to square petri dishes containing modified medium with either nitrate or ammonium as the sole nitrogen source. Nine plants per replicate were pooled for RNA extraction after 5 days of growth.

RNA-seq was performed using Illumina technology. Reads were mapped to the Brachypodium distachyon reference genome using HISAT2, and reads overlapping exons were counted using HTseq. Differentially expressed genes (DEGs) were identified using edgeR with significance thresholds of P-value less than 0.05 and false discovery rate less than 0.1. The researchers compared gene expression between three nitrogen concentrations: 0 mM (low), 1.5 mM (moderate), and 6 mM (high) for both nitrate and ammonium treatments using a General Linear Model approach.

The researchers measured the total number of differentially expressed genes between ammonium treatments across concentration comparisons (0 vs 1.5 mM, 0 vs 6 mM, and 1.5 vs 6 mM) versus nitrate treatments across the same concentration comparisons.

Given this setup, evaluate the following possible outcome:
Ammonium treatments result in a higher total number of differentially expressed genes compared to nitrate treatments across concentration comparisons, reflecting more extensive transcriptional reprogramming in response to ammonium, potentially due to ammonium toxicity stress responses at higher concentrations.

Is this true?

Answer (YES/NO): YES